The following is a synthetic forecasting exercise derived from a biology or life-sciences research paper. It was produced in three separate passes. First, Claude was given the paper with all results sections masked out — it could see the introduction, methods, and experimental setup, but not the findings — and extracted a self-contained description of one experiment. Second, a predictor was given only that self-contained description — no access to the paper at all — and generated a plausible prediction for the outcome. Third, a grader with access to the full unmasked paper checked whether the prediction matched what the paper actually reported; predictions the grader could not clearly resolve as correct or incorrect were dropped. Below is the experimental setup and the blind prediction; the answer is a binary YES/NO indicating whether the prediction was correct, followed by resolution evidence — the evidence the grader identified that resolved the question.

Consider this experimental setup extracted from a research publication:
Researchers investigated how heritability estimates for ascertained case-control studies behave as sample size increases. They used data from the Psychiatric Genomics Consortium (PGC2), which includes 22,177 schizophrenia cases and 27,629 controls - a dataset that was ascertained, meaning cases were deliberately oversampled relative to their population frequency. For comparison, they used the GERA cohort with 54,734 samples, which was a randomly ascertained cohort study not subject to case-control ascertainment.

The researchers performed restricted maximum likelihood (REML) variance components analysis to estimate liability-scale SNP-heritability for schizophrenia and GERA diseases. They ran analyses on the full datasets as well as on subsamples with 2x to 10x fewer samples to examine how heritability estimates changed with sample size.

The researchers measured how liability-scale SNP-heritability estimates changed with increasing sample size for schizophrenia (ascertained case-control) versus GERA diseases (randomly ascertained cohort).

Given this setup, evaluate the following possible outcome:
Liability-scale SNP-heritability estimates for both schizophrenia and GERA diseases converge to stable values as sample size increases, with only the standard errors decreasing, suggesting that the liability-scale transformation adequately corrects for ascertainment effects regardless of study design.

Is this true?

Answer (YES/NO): NO